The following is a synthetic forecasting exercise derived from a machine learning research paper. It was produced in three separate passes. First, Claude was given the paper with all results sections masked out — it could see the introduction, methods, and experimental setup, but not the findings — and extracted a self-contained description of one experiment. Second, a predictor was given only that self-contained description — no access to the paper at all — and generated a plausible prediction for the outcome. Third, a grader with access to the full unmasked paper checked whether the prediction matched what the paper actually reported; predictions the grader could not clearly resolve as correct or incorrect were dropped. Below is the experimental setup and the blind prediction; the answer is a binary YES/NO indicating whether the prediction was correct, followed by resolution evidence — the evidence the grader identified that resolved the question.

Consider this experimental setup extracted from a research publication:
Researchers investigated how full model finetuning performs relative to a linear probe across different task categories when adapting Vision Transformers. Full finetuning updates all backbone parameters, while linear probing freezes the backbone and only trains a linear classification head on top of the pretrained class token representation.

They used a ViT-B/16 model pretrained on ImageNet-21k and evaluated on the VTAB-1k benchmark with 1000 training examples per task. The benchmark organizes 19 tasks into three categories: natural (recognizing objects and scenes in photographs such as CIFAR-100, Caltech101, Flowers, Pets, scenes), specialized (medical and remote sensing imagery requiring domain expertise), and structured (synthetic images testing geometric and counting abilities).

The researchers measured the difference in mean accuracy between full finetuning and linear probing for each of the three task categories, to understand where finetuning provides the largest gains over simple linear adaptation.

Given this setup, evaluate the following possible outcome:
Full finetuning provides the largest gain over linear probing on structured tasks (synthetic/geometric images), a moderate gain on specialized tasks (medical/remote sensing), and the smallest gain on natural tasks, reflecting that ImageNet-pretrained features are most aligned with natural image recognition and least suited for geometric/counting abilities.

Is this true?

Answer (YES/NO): NO